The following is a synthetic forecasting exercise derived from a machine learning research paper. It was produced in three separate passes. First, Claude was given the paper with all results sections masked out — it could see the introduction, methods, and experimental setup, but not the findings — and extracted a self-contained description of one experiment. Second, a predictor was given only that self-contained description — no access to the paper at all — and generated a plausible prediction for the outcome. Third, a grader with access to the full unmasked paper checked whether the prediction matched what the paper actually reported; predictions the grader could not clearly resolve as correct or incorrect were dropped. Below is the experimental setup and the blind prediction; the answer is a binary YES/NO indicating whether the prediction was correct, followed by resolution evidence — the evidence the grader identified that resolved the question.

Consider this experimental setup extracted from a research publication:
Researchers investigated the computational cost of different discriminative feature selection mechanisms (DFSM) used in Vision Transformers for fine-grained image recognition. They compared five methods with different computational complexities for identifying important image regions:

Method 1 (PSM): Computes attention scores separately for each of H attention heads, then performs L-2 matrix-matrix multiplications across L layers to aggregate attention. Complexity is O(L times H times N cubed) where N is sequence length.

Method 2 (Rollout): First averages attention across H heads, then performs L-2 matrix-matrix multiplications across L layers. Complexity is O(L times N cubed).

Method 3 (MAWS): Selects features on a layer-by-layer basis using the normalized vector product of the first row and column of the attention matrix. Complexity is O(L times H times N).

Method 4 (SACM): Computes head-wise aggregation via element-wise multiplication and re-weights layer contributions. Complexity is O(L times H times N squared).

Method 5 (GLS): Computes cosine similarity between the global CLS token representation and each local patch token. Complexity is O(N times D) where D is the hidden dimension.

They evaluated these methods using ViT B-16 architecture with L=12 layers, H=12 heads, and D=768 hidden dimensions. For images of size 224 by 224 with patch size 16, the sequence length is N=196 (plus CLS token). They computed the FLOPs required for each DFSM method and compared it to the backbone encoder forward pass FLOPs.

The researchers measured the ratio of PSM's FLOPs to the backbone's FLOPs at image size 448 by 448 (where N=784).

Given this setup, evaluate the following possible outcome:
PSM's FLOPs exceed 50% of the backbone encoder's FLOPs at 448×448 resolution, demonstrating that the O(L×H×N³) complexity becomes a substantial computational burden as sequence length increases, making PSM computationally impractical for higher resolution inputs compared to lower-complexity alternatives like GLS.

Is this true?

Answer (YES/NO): YES